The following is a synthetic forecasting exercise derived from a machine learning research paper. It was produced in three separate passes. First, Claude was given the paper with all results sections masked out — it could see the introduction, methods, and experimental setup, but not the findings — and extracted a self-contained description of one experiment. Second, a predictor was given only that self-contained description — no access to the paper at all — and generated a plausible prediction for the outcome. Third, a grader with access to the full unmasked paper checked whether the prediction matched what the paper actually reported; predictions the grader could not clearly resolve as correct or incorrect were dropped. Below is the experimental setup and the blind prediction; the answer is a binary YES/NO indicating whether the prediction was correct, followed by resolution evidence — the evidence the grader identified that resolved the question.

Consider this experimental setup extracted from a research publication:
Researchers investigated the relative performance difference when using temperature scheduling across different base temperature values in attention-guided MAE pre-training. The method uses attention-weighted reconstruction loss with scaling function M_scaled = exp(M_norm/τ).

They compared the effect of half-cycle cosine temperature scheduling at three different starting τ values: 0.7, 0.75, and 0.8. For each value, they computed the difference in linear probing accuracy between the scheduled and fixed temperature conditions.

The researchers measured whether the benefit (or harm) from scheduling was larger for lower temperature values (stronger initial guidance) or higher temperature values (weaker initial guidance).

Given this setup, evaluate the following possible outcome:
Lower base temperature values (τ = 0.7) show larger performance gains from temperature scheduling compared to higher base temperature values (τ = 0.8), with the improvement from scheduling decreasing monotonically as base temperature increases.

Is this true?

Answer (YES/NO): NO